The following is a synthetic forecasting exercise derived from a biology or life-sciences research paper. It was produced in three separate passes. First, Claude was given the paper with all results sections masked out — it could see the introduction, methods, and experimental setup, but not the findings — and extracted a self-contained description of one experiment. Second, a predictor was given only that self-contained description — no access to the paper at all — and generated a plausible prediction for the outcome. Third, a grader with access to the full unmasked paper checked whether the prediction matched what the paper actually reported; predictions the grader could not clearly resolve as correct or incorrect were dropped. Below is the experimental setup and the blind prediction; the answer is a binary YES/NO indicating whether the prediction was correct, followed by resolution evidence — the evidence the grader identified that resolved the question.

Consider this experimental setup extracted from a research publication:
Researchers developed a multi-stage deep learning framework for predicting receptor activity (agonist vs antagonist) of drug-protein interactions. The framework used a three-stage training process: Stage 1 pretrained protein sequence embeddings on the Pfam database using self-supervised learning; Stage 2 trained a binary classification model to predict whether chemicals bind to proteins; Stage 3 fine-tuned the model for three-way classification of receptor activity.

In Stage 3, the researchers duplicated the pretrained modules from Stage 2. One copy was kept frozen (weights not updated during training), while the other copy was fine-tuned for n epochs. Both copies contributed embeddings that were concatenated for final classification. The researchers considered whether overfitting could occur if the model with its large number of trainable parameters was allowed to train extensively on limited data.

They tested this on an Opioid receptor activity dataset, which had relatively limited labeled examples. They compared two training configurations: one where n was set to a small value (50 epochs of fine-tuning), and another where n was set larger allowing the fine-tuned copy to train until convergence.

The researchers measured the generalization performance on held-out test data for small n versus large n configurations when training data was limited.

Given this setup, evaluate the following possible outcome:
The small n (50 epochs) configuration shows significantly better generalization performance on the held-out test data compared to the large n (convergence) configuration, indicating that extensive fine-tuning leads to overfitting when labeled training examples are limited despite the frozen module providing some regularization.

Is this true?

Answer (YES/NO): YES